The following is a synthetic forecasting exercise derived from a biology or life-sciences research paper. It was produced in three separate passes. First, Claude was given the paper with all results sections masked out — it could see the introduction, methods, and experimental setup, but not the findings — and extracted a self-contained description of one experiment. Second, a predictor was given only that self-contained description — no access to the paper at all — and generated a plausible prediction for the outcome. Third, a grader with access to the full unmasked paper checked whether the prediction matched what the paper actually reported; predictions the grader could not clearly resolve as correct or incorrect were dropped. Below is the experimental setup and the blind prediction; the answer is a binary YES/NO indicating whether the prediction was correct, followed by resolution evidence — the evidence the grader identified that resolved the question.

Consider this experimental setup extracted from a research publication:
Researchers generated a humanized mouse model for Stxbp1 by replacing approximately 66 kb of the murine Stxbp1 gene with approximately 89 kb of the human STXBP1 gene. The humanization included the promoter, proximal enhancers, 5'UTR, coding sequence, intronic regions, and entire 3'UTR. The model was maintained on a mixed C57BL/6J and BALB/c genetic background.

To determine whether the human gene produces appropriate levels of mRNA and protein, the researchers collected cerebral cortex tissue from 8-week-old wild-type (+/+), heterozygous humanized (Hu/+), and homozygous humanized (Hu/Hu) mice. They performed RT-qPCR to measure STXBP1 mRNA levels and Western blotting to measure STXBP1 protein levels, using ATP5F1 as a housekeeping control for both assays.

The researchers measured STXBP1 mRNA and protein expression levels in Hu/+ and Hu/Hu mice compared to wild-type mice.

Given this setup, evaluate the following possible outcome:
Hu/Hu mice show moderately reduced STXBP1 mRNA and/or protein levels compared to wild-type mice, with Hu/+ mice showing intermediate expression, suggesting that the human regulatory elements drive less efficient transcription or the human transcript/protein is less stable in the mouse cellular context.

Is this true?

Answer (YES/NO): NO